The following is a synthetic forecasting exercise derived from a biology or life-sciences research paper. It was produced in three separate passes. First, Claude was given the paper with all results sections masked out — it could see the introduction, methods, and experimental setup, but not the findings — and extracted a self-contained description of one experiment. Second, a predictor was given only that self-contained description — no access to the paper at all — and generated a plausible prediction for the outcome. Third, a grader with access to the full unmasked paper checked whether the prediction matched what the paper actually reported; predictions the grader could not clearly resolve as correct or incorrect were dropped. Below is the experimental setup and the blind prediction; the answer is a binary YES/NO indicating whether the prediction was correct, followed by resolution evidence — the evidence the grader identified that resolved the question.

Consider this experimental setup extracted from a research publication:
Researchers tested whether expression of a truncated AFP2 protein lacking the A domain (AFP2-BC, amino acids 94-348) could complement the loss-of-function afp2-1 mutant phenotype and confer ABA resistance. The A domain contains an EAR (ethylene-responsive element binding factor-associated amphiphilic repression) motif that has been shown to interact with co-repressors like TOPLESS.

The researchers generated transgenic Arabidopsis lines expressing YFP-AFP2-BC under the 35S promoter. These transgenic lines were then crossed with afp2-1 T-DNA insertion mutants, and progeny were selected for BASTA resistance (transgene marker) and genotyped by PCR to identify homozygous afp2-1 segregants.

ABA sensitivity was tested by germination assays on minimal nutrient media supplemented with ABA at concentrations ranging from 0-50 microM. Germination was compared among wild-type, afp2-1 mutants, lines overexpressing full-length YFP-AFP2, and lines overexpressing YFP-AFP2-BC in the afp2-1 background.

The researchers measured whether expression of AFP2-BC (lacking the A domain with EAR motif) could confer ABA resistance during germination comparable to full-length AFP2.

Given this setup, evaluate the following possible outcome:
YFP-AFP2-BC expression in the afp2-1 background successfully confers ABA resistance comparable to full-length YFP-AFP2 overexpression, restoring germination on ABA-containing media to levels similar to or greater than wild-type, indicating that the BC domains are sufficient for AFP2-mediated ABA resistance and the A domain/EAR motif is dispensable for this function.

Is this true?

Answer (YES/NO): NO